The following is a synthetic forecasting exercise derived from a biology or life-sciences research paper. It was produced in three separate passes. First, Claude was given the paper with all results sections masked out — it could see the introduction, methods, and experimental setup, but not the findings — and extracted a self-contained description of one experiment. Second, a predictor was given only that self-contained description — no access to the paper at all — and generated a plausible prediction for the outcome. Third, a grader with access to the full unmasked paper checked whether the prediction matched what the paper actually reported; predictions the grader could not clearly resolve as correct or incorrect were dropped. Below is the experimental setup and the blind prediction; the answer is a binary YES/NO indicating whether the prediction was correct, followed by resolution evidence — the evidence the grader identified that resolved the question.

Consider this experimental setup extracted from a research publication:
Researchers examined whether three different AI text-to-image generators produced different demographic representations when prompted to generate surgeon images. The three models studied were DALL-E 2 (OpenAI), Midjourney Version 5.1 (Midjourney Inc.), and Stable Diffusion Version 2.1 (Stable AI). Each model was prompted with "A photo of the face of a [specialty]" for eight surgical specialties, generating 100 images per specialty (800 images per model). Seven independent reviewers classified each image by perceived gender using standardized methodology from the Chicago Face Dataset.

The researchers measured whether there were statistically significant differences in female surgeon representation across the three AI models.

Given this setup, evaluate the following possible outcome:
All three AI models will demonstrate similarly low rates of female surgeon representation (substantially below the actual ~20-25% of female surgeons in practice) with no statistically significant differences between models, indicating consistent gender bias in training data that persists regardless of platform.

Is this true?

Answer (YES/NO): NO